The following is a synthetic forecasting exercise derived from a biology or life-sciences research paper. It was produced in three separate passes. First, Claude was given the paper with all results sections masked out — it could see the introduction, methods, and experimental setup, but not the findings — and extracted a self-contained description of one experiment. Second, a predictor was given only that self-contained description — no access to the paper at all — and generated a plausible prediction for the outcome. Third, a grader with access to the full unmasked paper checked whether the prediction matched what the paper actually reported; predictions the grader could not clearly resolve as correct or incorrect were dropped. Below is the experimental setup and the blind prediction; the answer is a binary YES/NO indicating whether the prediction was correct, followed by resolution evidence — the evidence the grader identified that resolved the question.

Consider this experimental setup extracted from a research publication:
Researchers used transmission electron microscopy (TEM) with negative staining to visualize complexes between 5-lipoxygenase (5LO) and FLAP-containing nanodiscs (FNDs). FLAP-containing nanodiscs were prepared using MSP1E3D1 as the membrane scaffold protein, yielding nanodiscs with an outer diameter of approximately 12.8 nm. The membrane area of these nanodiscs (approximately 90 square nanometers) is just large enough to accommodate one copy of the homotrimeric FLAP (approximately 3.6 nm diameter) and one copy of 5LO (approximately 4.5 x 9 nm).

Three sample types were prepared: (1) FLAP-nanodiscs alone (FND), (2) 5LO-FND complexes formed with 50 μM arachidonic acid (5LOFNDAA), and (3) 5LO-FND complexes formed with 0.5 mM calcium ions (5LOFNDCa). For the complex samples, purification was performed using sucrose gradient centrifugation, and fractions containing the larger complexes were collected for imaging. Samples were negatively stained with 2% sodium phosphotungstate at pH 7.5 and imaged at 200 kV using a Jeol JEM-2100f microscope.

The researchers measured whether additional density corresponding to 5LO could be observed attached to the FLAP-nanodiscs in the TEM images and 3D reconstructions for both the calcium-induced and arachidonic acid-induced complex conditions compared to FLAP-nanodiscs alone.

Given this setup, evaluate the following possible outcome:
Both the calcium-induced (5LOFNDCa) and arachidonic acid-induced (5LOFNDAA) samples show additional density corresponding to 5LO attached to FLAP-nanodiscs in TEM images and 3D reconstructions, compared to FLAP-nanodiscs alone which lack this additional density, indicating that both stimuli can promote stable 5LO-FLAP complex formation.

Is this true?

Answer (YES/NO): YES